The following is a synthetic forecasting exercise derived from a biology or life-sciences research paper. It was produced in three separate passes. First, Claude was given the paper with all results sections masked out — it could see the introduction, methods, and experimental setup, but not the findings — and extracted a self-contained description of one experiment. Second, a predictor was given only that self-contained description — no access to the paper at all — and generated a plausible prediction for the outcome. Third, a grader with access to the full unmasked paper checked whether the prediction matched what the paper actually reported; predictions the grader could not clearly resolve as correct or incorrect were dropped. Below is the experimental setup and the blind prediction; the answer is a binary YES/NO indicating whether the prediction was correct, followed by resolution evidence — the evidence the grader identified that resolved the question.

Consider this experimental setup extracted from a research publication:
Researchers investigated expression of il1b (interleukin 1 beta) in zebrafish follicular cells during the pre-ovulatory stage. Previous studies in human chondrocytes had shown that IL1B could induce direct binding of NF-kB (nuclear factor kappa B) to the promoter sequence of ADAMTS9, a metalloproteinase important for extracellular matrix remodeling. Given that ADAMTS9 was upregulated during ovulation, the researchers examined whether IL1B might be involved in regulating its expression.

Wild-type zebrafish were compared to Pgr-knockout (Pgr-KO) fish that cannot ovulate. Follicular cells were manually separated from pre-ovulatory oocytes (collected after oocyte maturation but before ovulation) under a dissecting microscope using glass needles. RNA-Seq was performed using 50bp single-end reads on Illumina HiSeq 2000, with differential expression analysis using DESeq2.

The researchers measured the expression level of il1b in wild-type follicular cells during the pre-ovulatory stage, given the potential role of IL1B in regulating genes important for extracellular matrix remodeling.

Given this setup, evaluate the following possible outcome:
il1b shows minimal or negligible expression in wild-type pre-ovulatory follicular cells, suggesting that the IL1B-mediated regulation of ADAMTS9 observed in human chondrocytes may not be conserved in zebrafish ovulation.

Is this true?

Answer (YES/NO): YES